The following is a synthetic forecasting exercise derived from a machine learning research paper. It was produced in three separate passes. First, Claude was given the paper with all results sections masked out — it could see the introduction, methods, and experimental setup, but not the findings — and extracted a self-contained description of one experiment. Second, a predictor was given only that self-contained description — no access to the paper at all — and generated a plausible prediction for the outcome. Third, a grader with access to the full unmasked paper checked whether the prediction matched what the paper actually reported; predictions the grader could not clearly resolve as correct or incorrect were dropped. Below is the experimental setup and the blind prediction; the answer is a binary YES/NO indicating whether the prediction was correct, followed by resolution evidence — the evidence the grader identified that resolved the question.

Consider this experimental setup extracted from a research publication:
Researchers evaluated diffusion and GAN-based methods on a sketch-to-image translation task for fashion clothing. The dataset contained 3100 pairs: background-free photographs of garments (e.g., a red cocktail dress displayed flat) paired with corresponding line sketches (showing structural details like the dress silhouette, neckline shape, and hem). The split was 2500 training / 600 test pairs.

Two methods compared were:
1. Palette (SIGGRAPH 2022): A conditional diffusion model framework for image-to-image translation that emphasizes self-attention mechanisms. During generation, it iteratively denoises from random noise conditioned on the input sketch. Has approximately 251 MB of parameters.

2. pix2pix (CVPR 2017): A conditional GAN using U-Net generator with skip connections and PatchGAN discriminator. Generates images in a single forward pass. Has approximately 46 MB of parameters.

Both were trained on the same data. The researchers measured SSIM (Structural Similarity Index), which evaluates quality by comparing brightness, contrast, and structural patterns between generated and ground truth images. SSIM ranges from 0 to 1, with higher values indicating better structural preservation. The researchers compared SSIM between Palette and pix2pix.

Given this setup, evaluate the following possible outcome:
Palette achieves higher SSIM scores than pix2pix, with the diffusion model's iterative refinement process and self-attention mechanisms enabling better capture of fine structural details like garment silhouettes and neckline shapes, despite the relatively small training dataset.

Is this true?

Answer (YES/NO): NO